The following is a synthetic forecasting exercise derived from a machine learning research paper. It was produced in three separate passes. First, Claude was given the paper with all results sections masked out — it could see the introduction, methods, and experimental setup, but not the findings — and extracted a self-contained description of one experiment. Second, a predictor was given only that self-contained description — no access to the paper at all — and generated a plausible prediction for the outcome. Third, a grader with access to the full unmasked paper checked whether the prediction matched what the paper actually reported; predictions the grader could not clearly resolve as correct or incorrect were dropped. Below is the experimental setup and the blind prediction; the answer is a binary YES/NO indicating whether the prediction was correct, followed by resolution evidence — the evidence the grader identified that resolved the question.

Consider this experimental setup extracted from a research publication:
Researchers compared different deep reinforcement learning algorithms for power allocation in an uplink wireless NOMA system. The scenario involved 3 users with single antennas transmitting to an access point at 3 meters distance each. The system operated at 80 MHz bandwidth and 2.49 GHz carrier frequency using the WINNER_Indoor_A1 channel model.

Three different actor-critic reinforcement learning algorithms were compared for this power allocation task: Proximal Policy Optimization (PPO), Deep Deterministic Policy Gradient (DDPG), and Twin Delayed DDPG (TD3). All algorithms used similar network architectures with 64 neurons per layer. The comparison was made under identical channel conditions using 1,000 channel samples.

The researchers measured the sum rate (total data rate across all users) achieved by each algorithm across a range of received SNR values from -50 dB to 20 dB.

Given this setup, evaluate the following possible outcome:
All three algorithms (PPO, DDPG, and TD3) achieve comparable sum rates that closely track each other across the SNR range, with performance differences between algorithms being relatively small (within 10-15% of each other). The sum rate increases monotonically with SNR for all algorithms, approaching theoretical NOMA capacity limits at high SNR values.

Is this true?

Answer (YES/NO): NO